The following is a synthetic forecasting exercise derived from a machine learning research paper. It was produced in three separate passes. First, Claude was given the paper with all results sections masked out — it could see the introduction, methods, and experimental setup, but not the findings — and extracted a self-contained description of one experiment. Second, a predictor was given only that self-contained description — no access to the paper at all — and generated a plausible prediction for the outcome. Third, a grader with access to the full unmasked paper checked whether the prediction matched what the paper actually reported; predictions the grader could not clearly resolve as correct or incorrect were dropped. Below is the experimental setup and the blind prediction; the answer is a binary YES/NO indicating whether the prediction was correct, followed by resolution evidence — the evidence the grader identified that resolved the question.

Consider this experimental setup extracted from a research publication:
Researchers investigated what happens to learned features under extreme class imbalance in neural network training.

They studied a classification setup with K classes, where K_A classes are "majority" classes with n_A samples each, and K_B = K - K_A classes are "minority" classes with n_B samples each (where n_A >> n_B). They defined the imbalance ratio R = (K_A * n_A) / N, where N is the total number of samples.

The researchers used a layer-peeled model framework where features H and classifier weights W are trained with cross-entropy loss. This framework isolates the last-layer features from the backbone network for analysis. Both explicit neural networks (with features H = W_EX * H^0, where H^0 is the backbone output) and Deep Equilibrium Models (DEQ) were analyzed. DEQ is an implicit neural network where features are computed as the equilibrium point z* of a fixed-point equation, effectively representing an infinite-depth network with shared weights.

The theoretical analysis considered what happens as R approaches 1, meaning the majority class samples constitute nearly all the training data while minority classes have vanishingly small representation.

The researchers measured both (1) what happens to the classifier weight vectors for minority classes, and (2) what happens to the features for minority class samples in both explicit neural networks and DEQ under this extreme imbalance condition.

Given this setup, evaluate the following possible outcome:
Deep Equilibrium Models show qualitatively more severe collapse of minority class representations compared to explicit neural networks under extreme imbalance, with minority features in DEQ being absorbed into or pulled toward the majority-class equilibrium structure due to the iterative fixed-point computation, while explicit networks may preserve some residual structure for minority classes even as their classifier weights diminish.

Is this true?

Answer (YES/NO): NO